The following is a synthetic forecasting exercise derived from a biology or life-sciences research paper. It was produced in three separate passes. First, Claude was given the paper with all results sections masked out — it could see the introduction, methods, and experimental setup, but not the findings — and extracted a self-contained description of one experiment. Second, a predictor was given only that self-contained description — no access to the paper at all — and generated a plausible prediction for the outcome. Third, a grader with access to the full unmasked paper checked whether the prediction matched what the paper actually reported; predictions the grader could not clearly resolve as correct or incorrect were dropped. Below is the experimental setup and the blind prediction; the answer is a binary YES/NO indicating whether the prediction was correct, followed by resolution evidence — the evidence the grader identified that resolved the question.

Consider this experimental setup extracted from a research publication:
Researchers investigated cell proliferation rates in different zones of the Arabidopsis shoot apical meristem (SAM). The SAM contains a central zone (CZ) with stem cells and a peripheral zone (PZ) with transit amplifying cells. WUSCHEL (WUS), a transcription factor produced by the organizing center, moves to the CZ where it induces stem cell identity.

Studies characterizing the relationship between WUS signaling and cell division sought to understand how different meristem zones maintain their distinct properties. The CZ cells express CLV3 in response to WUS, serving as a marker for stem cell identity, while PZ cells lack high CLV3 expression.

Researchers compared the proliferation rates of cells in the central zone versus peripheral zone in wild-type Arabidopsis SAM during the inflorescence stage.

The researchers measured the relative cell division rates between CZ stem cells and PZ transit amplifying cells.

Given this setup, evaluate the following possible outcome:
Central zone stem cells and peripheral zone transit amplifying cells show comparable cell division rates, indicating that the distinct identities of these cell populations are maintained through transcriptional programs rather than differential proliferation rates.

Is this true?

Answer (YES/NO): NO